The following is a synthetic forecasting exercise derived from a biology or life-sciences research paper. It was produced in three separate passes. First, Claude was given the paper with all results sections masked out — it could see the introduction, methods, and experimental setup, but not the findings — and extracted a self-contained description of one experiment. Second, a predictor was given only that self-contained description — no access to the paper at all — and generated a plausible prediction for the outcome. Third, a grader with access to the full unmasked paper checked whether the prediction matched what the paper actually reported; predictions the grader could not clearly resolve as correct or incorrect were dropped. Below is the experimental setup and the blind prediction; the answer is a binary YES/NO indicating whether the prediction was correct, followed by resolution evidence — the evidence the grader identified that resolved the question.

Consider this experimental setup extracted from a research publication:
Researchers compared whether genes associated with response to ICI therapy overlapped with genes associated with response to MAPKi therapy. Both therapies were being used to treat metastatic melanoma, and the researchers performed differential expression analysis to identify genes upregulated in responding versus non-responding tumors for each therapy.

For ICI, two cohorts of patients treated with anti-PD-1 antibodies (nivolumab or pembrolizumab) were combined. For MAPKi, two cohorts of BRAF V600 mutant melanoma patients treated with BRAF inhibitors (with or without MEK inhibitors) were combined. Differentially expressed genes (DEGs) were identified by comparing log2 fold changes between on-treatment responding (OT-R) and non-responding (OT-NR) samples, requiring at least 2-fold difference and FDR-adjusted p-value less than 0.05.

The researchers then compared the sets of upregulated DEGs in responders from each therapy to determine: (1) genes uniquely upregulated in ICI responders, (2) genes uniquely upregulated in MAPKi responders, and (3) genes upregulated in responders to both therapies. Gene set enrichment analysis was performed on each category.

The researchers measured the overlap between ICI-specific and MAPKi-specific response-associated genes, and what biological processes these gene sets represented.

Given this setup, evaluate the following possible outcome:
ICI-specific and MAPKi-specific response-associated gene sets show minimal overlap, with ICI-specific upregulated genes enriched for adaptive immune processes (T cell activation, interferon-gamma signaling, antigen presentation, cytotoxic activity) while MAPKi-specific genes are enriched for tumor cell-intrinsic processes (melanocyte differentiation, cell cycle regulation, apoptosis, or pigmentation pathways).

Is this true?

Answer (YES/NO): NO